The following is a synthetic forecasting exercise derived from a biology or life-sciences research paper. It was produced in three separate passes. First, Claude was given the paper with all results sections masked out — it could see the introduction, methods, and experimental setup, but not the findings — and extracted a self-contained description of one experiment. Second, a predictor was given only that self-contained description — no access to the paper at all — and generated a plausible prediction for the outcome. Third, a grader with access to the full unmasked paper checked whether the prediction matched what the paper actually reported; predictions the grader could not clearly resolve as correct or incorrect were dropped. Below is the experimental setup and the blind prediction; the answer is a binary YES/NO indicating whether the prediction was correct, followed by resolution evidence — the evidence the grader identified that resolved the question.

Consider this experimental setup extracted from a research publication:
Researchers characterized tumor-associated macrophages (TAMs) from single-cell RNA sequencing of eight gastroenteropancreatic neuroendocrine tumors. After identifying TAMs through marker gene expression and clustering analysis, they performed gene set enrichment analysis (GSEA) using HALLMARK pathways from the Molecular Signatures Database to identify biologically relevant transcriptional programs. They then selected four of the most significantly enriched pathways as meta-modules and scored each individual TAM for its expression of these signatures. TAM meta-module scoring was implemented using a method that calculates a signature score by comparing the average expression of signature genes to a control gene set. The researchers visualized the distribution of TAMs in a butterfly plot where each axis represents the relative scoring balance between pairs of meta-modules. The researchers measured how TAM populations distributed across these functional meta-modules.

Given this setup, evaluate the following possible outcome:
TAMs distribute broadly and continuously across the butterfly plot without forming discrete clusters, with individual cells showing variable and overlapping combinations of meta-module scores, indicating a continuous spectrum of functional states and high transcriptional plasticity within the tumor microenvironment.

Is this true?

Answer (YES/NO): NO